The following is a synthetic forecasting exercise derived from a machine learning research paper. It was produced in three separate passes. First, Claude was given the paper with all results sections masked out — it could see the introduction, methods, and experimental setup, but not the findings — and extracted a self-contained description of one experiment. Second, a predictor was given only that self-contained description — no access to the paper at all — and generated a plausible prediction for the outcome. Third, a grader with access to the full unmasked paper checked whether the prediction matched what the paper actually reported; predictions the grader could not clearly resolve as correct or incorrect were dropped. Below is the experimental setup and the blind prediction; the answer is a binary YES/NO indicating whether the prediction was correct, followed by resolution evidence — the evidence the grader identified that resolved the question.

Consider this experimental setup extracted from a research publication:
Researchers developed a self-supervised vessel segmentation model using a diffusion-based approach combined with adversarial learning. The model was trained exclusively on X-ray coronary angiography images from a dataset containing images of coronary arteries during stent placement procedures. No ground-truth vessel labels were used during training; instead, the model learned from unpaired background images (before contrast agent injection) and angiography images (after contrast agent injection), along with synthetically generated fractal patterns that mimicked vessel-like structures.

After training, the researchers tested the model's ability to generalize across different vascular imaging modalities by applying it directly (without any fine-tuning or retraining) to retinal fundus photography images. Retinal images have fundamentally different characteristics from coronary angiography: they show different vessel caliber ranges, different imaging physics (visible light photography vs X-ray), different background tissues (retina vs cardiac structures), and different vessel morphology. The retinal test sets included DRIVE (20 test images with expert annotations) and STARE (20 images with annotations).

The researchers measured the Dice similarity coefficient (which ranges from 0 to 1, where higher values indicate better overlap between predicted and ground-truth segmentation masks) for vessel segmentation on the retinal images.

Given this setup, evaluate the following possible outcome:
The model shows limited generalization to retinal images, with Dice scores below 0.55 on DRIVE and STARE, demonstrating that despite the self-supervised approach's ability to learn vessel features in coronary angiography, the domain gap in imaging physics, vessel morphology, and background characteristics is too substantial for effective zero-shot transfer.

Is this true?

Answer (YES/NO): NO